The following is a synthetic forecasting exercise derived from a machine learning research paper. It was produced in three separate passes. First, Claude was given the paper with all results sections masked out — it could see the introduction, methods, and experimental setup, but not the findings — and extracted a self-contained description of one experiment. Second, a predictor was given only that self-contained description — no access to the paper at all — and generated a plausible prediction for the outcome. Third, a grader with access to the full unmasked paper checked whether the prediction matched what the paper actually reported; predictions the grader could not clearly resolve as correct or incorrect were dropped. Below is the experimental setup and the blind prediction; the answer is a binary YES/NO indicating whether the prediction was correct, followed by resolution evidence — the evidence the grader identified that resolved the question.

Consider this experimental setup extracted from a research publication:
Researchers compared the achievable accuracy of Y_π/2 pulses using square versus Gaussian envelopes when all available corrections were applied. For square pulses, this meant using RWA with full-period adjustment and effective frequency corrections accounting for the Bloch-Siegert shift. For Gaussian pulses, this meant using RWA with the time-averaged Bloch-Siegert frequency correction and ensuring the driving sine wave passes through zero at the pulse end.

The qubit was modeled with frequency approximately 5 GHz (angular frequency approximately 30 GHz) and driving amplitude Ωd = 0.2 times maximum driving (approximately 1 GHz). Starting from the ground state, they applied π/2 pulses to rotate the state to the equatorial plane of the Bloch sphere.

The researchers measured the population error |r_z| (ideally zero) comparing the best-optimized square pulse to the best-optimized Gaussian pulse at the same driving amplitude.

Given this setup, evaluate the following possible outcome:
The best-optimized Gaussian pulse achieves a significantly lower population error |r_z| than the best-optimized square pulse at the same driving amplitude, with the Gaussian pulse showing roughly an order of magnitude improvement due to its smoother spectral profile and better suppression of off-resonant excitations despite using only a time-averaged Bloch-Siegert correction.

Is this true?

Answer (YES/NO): NO